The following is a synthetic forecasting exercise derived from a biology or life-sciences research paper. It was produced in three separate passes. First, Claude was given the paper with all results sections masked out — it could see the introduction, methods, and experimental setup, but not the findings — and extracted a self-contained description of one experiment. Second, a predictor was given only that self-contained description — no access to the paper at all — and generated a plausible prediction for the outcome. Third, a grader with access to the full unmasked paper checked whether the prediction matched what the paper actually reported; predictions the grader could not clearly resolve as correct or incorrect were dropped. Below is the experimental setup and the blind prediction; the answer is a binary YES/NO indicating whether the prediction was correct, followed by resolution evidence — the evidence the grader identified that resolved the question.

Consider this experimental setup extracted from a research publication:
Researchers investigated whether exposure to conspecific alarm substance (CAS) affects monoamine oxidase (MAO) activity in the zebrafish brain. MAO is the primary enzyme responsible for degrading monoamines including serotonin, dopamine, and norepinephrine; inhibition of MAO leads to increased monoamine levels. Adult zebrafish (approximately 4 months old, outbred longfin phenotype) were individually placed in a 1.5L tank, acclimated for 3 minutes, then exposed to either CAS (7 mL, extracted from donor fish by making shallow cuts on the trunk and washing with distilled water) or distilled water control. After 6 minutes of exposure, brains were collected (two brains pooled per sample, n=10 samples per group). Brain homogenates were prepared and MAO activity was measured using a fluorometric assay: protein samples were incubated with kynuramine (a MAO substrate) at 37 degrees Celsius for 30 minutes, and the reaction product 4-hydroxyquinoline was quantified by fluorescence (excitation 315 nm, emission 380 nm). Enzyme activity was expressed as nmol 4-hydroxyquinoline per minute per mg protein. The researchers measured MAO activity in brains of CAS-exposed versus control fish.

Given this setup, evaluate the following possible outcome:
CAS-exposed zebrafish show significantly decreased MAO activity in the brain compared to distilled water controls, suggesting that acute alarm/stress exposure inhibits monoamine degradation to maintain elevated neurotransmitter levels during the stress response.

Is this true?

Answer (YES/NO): YES